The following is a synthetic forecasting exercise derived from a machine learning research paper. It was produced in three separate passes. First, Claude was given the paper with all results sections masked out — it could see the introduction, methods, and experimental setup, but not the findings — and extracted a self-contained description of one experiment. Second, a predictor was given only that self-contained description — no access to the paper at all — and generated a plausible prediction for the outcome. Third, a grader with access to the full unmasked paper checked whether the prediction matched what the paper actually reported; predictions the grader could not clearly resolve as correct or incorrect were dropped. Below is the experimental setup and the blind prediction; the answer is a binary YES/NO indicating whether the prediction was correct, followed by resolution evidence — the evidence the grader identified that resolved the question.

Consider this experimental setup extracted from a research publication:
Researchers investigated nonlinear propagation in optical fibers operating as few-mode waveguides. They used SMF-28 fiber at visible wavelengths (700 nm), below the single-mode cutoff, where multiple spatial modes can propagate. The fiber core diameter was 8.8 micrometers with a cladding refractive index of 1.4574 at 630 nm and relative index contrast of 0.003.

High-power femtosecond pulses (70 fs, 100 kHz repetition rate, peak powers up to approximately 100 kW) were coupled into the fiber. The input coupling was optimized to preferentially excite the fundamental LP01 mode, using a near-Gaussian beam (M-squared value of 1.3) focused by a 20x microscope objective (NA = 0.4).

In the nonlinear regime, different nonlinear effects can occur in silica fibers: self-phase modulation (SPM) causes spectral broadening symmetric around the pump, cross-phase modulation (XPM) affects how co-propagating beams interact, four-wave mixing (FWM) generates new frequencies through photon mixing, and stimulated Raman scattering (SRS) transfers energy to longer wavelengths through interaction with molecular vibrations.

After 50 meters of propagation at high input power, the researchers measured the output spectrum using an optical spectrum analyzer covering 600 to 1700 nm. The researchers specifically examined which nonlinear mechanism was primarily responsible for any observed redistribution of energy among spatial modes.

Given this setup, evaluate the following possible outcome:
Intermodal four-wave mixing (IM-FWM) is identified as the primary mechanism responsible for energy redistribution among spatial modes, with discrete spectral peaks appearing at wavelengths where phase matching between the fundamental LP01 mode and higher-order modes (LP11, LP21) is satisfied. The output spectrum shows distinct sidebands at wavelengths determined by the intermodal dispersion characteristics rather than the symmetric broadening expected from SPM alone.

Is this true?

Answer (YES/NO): NO